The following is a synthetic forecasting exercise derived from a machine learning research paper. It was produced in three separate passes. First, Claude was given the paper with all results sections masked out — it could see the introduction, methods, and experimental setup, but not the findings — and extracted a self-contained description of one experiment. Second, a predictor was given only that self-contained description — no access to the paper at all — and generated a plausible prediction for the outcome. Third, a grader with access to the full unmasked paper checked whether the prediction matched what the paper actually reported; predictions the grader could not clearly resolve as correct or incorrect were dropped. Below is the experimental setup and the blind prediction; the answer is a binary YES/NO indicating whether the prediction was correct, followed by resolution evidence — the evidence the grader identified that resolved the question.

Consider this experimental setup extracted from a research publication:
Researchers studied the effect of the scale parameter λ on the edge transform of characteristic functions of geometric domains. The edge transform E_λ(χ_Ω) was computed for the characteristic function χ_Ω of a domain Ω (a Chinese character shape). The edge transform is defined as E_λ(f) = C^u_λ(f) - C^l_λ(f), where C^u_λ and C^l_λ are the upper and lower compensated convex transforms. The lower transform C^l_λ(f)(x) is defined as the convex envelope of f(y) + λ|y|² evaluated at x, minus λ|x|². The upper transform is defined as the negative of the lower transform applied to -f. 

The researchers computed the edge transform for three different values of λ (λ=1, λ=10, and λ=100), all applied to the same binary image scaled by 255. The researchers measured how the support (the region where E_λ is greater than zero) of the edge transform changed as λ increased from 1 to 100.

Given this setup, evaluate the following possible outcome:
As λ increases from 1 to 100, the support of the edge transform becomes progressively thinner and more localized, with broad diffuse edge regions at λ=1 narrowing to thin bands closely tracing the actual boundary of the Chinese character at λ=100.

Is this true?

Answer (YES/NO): YES